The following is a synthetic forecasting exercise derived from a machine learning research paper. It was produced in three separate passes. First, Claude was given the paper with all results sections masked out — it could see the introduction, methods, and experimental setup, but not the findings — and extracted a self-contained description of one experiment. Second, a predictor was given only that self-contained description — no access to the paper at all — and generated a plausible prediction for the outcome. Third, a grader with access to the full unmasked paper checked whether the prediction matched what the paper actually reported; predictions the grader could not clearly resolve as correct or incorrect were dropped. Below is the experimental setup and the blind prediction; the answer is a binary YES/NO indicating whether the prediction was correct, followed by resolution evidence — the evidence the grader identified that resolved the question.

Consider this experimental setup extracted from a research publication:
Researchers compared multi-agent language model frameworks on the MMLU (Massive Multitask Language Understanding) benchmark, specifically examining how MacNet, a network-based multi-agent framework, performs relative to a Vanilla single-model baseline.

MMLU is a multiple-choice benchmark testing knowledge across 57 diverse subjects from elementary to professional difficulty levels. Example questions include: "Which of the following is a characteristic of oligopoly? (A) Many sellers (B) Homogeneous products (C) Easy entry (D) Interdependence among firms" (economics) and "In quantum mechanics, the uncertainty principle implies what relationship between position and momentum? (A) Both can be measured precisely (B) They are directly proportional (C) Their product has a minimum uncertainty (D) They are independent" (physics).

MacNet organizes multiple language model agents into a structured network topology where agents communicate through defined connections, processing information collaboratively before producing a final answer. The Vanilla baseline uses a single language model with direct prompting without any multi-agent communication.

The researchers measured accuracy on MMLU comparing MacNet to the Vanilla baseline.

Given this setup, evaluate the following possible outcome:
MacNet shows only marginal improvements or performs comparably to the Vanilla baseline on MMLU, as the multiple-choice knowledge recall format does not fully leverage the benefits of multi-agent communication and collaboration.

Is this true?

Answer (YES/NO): NO